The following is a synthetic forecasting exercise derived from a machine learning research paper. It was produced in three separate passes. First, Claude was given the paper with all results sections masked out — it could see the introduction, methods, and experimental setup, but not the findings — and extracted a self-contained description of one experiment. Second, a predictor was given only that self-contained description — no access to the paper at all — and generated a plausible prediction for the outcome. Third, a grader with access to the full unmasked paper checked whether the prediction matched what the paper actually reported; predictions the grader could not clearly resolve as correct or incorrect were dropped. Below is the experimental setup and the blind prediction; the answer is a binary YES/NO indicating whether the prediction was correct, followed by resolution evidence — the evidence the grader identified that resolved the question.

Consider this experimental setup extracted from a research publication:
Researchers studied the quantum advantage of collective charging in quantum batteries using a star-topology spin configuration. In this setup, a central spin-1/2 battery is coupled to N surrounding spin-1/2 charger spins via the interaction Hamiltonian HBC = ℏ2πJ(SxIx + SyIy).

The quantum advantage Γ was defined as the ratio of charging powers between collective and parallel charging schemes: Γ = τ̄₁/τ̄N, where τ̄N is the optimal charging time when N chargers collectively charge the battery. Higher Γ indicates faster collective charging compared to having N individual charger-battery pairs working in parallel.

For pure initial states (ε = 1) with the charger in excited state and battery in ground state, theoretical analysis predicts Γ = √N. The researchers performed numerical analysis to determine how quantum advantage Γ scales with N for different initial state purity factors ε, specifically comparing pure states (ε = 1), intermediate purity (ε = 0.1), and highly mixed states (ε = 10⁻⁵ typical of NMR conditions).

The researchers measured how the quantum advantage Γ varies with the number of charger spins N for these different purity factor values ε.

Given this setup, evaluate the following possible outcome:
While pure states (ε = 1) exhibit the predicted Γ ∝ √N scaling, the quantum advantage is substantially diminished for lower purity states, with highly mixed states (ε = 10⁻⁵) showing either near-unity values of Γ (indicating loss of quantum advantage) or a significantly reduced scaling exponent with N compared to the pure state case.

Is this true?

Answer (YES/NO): NO